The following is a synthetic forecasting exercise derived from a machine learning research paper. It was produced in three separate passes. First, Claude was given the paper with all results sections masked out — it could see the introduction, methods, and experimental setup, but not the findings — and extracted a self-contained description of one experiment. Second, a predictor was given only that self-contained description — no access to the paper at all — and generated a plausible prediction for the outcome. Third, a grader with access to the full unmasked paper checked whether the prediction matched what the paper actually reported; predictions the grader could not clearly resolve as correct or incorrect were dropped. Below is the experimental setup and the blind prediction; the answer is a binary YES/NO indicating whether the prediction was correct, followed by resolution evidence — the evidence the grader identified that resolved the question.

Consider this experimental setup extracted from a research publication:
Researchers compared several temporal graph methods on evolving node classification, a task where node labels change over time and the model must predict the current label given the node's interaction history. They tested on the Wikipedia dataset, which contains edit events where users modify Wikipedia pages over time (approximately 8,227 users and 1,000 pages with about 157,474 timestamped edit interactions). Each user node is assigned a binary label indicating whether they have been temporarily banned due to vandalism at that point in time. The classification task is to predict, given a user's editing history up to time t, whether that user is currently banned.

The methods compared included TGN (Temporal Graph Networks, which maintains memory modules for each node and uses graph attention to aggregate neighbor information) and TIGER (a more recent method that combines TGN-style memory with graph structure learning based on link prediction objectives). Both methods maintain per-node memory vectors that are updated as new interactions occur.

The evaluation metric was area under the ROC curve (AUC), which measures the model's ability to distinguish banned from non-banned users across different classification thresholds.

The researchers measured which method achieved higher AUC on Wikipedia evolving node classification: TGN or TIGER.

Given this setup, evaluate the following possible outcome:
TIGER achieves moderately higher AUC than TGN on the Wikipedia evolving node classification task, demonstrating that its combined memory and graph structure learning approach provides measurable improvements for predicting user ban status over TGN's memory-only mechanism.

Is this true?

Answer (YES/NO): NO